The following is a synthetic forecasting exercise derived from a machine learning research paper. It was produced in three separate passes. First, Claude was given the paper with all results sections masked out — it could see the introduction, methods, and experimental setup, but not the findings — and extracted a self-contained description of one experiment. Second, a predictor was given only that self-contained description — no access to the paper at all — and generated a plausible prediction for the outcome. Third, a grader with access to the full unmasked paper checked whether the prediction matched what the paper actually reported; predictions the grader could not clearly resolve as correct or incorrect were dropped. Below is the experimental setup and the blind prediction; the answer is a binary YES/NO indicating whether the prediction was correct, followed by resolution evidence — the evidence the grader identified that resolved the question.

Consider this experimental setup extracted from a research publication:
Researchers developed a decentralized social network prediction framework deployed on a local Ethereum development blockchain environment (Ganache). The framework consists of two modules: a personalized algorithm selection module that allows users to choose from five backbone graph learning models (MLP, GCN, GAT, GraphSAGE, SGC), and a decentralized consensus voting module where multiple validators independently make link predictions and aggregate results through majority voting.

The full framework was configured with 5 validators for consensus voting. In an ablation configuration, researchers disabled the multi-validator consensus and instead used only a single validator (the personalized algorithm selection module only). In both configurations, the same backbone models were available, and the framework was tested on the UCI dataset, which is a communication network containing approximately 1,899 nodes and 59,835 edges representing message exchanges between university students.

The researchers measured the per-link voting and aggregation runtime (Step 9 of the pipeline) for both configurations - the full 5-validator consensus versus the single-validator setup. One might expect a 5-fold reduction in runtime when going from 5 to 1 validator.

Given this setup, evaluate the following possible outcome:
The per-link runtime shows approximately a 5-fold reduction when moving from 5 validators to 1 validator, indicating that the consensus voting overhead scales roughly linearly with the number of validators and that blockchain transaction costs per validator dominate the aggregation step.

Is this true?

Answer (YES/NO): NO